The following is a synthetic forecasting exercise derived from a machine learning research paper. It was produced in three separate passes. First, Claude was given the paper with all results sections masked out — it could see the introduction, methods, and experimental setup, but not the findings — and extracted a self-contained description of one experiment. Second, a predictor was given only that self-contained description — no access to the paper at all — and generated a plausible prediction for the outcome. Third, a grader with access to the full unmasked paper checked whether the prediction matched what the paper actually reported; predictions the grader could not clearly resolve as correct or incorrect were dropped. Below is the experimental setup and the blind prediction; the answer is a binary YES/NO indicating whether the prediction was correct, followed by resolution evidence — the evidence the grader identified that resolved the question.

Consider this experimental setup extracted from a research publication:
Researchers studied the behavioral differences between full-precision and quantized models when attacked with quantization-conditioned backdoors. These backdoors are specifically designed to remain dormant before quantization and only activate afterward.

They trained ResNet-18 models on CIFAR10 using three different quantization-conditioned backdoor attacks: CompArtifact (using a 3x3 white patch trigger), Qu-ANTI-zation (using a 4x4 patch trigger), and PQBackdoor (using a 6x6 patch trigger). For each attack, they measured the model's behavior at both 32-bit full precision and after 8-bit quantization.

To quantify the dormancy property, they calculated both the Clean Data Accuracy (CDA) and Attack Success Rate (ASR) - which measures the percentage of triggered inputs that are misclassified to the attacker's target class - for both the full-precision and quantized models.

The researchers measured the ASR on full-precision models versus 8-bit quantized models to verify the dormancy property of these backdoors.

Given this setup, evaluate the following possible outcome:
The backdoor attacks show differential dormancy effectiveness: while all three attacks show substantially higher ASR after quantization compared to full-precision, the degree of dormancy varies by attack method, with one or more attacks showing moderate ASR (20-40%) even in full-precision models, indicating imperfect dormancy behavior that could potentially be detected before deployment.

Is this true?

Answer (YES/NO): NO